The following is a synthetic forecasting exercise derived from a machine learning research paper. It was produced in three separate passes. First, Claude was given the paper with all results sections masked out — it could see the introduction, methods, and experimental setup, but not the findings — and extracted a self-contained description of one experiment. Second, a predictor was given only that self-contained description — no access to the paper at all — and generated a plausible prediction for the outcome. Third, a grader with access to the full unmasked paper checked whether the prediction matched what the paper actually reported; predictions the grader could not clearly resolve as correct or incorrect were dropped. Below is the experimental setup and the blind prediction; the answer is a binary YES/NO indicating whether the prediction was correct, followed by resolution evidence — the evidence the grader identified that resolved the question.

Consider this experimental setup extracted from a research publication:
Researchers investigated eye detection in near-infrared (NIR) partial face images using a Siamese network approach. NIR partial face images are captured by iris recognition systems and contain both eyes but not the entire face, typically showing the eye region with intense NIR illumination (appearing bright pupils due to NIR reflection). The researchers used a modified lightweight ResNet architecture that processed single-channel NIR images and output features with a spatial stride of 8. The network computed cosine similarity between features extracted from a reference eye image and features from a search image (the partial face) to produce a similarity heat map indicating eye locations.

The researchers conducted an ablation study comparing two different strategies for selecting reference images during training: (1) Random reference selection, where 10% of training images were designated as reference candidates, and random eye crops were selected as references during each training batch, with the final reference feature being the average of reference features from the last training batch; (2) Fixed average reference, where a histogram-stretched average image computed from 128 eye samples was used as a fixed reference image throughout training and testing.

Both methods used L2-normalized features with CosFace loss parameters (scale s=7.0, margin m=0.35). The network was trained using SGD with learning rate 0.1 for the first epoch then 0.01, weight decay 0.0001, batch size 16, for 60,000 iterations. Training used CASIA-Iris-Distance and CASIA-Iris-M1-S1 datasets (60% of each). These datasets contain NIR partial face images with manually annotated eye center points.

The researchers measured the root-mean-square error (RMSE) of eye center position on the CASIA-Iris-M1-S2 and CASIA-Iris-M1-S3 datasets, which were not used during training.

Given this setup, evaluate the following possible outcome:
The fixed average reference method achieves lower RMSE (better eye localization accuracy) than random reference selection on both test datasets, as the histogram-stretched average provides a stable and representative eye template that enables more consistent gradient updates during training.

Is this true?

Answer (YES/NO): NO